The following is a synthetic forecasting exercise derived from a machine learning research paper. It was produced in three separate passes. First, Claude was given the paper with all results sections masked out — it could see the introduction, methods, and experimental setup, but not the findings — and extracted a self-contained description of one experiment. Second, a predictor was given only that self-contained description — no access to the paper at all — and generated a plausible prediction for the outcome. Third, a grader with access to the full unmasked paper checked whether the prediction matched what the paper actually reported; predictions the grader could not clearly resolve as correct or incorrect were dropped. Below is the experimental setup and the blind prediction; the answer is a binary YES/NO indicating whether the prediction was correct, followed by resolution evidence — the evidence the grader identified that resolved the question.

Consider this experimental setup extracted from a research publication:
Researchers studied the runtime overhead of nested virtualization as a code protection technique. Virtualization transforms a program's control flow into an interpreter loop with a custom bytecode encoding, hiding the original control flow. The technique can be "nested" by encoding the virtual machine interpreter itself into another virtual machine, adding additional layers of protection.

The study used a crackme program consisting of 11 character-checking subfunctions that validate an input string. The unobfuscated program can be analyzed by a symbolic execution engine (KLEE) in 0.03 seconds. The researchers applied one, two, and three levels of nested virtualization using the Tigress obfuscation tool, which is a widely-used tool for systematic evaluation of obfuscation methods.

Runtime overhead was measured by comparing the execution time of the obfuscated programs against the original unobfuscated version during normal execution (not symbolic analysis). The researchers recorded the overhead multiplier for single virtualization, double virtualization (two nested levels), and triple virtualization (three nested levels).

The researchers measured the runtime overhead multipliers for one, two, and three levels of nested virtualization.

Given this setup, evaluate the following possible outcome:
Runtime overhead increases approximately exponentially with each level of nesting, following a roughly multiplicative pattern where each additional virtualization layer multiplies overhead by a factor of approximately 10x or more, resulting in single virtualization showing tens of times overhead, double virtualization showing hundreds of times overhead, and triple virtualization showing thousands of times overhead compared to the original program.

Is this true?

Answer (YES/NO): NO